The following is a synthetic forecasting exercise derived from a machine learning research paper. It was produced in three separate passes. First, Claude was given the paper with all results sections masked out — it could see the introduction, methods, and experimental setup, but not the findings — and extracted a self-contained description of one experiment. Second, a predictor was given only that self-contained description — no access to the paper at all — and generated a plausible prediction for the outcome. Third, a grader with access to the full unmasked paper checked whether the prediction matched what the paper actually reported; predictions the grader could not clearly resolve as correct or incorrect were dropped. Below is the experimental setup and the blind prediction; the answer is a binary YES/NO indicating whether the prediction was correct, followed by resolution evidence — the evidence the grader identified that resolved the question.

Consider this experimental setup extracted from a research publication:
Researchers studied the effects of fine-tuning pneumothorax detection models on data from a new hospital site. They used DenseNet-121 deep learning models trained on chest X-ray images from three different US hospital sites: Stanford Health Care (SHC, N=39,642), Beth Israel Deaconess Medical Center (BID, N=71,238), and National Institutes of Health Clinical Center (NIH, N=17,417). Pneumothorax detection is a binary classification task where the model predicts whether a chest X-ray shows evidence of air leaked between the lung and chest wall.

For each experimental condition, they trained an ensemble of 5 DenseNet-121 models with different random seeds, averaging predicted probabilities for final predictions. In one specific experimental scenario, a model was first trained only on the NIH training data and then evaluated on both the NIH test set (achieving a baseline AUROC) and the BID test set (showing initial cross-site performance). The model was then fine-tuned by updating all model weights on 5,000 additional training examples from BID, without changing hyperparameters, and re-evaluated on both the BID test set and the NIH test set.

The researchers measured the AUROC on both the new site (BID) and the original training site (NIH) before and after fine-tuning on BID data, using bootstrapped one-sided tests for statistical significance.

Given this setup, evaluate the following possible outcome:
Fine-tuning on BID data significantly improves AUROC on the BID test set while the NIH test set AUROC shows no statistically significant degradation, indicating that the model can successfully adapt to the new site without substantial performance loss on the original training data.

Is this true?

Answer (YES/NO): NO